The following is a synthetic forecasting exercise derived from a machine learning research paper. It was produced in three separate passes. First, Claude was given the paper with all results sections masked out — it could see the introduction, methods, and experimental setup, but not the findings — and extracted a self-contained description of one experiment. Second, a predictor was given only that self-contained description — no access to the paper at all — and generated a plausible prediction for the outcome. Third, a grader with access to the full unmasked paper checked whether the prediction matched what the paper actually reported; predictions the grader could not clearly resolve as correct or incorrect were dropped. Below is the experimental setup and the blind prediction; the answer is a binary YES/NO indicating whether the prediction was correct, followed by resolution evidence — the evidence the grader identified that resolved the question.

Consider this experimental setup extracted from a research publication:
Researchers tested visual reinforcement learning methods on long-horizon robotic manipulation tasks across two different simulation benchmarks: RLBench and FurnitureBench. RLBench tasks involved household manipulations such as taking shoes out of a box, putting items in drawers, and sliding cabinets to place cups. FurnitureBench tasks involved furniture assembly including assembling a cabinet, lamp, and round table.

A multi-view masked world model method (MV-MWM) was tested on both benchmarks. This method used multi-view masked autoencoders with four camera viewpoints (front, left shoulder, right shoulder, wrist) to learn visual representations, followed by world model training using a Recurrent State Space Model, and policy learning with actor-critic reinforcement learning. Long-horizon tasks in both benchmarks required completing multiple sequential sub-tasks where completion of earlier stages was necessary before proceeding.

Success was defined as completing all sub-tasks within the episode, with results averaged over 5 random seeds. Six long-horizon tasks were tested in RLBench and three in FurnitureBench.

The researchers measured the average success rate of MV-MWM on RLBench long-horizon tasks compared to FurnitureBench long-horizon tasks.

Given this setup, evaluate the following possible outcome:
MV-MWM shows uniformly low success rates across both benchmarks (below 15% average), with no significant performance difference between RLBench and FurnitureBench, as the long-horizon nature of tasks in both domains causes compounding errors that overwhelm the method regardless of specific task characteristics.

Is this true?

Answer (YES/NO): NO